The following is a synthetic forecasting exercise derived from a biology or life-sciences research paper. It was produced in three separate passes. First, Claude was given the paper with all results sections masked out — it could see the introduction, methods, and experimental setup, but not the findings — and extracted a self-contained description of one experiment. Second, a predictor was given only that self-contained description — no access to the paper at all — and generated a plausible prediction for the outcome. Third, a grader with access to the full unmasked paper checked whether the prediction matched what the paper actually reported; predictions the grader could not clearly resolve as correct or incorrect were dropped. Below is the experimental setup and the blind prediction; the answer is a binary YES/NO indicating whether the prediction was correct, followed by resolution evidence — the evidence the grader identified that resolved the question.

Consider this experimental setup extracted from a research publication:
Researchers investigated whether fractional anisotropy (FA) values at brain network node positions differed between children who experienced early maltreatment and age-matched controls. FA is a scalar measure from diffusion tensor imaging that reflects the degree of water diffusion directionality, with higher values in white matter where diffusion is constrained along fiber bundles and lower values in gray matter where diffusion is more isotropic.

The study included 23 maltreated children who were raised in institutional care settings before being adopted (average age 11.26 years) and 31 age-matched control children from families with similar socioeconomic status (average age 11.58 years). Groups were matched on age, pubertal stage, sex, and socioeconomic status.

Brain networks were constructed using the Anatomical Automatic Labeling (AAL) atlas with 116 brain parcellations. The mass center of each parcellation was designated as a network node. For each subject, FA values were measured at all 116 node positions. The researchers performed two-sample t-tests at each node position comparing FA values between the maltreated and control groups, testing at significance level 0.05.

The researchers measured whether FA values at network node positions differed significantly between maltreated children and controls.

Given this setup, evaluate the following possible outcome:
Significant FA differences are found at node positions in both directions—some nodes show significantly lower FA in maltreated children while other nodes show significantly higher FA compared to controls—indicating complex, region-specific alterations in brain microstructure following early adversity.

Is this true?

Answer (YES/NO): NO